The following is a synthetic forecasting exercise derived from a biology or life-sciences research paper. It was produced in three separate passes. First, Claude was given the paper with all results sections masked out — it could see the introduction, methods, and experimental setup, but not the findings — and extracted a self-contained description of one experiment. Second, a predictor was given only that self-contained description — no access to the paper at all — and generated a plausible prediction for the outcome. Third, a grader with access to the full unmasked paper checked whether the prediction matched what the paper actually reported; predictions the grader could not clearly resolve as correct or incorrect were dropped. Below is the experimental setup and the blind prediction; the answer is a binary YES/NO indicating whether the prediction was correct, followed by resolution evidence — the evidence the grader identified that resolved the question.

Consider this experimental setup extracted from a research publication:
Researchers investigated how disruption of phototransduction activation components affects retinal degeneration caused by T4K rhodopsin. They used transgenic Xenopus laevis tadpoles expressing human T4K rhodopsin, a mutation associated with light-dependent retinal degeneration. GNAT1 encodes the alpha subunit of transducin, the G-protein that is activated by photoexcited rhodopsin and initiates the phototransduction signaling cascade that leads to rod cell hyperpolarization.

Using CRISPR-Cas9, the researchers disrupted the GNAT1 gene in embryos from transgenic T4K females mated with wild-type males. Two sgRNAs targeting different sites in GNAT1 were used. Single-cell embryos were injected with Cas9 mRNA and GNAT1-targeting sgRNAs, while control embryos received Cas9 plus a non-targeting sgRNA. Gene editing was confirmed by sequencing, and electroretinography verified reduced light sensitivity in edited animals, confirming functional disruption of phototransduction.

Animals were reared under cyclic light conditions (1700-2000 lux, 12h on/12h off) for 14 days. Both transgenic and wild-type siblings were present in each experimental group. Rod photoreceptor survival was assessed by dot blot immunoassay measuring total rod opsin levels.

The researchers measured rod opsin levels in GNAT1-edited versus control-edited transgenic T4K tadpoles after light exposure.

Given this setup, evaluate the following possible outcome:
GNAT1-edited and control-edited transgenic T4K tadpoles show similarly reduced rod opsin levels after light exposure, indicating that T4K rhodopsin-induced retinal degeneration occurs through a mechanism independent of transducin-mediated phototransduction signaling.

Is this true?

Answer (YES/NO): NO